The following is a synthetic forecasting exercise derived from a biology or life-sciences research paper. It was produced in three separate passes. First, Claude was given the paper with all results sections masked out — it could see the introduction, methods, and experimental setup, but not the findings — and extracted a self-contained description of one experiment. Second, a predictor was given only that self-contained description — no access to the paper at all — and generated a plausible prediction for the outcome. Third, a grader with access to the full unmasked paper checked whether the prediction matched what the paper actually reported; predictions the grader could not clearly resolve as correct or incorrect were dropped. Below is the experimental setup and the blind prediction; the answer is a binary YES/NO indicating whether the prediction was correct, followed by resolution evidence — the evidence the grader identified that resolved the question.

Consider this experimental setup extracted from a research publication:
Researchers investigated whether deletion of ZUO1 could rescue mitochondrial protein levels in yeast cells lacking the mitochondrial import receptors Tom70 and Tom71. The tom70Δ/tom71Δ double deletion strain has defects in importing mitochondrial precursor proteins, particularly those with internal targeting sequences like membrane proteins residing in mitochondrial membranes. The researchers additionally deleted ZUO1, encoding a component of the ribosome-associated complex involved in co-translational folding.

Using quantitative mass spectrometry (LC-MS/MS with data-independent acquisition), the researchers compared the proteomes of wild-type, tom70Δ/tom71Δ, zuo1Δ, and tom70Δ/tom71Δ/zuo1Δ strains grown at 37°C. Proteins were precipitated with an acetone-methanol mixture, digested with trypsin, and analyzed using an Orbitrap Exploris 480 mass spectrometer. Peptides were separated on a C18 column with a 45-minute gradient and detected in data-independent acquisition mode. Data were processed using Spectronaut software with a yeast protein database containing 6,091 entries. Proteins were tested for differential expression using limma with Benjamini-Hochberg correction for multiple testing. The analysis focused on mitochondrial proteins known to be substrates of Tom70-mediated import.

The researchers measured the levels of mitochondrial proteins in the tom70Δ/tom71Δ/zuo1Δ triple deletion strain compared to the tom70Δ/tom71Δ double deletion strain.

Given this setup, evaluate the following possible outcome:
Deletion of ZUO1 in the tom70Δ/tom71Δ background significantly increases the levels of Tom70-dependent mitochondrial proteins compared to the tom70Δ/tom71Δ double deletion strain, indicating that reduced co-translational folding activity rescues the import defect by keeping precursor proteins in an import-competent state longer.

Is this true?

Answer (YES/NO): NO